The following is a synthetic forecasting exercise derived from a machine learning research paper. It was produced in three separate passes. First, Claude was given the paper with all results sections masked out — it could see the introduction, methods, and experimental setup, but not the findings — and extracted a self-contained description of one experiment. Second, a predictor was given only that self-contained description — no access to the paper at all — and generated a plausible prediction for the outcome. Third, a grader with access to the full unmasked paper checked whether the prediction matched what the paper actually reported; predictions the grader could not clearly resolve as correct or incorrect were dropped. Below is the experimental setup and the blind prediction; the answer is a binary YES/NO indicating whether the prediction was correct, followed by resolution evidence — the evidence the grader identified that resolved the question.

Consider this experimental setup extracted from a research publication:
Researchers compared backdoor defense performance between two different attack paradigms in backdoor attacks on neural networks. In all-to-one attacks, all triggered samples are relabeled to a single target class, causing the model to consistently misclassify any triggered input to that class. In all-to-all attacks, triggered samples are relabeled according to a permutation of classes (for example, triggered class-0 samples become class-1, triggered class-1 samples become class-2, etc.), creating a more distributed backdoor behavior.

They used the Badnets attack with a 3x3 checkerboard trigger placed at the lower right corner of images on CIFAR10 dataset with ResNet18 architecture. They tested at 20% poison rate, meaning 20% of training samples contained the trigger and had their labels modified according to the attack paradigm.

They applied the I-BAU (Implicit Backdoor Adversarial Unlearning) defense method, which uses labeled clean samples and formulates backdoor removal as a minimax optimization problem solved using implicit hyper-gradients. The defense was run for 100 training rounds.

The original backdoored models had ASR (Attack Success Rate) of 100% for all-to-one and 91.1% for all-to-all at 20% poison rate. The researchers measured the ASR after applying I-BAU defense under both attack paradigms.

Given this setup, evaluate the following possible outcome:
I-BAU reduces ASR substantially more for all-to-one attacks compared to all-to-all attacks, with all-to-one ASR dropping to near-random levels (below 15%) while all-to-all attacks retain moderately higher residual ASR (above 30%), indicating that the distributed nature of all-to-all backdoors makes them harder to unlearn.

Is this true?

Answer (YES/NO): NO